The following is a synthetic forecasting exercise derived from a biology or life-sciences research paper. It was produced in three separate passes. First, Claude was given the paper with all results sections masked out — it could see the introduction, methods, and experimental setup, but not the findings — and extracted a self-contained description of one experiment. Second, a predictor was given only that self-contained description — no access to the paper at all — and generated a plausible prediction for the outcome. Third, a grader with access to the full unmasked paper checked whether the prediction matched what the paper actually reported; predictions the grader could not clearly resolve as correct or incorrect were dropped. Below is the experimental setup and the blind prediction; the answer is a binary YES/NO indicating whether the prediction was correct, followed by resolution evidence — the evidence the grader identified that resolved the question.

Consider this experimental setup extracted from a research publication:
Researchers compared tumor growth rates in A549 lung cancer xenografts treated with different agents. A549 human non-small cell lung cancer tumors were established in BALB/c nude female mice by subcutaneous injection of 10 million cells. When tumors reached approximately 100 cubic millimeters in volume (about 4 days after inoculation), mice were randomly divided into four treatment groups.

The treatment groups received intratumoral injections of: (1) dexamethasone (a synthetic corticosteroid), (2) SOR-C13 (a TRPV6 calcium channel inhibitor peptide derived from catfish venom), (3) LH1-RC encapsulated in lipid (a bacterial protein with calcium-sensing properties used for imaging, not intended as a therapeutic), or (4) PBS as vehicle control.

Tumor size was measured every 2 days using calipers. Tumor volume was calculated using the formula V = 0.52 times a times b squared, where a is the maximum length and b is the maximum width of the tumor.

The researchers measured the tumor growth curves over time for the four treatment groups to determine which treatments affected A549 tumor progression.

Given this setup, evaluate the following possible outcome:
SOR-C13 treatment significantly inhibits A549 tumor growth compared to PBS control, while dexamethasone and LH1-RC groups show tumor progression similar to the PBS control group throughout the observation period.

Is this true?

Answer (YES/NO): NO